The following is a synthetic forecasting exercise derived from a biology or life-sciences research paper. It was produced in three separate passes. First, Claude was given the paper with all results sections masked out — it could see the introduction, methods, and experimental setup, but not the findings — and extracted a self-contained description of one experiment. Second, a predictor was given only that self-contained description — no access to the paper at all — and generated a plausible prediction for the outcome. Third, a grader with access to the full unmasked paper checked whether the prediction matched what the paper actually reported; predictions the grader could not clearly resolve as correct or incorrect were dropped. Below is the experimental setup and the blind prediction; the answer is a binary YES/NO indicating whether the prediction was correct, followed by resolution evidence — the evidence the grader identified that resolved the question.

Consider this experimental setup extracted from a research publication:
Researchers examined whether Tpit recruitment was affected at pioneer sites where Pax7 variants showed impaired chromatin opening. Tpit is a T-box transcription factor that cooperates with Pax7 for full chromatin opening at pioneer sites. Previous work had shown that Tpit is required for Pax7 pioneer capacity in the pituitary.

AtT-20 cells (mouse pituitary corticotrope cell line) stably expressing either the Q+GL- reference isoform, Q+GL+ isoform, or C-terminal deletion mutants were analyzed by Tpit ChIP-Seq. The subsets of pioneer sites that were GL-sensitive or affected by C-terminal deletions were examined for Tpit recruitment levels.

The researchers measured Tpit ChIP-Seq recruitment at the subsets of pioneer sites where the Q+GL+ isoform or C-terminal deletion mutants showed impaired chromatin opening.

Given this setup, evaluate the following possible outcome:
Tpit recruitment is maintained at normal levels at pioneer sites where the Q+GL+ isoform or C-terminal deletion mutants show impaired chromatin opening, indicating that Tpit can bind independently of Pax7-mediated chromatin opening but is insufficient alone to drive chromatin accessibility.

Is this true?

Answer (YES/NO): NO